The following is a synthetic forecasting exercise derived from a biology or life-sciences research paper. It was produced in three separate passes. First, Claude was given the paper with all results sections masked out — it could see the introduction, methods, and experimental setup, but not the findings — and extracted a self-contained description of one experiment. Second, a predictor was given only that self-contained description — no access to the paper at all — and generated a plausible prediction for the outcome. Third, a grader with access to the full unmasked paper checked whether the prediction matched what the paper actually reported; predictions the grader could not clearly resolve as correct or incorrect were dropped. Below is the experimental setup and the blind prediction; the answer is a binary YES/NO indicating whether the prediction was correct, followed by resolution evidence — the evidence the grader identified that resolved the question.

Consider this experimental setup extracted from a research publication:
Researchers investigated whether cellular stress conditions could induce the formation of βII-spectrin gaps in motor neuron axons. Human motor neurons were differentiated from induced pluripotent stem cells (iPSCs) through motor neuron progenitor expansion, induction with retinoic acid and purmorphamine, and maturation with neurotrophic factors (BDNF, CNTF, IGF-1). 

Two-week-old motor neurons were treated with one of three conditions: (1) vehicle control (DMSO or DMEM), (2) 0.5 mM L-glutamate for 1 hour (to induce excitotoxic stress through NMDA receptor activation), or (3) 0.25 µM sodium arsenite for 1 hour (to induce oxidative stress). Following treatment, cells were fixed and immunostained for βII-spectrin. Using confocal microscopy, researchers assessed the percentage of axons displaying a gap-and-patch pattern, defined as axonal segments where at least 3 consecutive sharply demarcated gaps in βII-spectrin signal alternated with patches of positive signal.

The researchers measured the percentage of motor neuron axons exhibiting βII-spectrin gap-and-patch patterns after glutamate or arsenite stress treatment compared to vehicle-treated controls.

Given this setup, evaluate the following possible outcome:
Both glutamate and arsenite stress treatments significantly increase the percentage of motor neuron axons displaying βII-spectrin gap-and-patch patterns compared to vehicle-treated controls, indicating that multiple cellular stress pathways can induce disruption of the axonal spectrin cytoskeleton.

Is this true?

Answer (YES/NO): NO